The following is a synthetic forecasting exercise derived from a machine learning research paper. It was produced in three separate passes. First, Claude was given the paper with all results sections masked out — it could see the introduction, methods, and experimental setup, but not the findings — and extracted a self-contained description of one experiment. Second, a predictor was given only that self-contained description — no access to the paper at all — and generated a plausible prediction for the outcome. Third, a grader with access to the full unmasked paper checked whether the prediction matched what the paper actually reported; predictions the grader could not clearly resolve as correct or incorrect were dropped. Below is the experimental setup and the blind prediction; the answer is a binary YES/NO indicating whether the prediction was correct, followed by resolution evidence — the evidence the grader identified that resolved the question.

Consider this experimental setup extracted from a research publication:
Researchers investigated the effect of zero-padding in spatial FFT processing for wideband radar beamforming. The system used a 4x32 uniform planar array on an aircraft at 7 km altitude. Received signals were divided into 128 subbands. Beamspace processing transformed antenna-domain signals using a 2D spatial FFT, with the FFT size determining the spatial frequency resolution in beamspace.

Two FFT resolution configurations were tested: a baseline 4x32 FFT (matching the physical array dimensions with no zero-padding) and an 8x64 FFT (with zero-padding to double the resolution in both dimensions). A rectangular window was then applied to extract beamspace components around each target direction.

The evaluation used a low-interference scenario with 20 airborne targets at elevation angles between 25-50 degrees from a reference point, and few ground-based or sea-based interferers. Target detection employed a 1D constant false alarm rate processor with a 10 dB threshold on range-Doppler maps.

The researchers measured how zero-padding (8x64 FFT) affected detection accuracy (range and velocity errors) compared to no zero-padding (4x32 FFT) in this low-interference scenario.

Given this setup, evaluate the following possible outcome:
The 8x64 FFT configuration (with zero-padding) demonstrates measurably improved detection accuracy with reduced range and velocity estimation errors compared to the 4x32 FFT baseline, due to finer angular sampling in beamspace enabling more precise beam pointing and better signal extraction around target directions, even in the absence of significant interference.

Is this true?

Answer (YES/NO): NO